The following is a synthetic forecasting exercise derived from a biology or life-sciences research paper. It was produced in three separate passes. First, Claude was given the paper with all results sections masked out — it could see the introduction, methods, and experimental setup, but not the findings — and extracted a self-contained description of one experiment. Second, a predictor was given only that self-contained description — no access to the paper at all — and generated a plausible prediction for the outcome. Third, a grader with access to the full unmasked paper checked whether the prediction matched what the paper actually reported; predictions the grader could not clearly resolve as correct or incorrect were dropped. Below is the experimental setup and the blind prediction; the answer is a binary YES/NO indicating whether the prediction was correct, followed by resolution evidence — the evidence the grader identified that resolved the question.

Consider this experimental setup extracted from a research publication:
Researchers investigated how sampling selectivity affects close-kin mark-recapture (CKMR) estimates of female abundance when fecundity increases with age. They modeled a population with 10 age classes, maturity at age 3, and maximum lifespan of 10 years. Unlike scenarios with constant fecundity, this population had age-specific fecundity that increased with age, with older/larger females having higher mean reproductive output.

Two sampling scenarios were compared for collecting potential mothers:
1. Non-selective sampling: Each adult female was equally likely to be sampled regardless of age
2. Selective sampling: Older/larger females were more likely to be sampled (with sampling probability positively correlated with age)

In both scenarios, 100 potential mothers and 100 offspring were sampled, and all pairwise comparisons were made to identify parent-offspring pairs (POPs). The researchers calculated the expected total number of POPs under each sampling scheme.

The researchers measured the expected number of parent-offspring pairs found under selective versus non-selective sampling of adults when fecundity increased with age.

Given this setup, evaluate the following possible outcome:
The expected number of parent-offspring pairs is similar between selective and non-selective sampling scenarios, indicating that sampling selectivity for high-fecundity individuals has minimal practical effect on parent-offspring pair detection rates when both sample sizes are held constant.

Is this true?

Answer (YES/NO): NO